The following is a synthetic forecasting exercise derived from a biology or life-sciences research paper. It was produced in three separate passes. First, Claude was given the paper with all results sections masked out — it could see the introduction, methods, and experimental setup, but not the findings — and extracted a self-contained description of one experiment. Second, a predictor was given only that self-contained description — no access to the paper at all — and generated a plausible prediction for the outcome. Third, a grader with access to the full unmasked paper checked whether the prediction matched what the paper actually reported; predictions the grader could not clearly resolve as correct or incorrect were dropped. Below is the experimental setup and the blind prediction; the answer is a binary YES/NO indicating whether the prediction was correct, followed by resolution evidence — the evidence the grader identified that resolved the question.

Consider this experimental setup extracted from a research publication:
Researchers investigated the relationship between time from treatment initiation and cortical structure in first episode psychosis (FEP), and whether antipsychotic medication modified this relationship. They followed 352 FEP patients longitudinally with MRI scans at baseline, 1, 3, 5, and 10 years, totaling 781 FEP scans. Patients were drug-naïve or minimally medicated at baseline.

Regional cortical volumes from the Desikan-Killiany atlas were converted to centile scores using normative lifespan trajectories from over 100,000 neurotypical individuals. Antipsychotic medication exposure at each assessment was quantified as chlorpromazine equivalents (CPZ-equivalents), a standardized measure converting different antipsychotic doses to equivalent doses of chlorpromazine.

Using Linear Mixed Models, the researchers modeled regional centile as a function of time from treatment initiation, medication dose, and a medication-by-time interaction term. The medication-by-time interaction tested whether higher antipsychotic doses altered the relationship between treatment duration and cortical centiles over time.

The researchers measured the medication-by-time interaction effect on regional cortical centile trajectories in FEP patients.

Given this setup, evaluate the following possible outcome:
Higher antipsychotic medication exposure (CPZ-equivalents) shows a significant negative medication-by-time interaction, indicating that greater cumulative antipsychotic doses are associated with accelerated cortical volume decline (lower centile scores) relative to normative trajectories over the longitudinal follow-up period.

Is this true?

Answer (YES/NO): NO